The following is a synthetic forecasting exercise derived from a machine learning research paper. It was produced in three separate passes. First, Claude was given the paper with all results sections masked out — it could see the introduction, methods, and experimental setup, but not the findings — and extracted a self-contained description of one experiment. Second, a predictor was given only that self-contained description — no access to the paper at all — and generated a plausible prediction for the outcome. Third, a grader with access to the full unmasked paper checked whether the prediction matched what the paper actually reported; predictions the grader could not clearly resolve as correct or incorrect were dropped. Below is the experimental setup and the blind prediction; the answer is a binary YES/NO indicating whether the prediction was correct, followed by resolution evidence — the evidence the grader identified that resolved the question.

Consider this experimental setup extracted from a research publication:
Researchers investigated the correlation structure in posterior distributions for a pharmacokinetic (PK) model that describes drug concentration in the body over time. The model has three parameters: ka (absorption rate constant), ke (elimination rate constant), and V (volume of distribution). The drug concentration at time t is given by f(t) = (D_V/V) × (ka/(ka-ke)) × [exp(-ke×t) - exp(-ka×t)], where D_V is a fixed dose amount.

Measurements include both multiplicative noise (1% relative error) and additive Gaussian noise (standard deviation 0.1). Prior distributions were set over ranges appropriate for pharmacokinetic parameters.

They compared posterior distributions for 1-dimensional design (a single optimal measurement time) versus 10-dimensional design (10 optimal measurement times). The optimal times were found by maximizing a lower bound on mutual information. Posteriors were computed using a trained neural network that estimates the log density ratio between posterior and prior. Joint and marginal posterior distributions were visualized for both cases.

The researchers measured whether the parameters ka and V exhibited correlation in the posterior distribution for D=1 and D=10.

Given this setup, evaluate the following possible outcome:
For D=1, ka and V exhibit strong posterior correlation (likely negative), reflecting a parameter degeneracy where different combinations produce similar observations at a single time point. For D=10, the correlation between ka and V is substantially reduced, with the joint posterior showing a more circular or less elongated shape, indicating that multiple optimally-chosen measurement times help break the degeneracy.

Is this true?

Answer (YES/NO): NO